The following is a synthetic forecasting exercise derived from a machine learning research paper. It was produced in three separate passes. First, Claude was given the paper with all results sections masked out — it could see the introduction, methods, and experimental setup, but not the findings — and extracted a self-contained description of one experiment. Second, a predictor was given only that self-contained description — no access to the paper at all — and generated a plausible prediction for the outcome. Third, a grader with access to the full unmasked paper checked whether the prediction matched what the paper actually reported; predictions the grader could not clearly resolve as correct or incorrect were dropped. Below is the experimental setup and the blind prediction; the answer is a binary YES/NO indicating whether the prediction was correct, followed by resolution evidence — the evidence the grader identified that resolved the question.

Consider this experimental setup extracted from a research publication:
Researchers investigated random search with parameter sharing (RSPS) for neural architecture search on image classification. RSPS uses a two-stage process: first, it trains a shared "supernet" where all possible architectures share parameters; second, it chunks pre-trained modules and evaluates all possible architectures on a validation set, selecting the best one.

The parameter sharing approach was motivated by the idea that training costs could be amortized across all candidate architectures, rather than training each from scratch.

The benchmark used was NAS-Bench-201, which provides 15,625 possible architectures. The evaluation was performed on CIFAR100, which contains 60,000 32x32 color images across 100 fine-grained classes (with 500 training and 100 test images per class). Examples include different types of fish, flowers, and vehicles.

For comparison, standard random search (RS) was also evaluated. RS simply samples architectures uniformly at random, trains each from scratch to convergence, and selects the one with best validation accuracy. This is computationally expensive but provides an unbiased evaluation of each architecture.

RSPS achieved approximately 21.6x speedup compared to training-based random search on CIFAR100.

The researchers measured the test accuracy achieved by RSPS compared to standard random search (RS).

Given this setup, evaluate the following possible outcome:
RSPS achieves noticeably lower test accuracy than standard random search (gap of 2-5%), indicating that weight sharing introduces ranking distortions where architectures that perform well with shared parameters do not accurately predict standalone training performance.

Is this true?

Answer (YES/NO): NO